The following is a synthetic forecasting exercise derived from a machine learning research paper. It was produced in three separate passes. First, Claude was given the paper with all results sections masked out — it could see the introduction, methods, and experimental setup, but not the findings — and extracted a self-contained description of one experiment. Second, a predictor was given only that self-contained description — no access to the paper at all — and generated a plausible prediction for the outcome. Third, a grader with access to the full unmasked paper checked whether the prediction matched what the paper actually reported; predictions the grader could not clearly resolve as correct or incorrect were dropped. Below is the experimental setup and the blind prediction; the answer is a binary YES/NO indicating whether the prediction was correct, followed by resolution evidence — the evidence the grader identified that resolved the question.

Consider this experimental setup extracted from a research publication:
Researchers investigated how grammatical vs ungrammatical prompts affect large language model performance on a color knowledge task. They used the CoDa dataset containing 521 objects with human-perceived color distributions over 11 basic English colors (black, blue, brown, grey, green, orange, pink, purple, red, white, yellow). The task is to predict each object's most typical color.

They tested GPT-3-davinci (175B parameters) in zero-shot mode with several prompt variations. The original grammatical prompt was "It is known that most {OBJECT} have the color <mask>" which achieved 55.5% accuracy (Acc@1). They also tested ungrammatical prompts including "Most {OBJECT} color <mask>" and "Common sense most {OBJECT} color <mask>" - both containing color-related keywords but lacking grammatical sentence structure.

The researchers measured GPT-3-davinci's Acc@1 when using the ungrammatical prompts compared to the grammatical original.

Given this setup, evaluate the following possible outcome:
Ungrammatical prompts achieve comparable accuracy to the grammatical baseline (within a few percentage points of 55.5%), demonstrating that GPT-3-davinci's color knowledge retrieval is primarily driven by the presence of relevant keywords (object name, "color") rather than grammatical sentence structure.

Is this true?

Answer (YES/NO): NO